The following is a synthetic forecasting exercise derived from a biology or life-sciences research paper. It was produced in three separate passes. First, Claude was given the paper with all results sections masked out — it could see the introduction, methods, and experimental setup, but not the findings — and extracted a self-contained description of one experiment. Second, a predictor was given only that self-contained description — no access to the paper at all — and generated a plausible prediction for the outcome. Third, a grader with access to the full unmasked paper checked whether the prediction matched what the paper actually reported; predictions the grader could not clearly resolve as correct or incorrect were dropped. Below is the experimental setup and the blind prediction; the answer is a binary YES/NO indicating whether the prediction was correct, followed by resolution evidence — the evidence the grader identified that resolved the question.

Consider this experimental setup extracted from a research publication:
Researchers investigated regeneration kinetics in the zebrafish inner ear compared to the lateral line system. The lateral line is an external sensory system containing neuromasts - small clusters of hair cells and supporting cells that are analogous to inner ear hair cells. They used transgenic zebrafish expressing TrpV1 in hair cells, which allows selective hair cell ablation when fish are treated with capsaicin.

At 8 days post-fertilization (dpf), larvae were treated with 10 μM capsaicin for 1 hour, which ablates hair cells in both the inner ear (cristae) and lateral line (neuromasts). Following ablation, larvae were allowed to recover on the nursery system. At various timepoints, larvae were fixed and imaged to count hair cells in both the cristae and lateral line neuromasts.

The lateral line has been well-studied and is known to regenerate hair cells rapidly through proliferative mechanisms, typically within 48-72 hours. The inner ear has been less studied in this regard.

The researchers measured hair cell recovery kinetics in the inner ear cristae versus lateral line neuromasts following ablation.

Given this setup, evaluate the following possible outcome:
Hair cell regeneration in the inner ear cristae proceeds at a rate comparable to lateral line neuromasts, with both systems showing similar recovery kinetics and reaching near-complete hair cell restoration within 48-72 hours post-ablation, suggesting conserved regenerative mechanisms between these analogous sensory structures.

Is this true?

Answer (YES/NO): NO